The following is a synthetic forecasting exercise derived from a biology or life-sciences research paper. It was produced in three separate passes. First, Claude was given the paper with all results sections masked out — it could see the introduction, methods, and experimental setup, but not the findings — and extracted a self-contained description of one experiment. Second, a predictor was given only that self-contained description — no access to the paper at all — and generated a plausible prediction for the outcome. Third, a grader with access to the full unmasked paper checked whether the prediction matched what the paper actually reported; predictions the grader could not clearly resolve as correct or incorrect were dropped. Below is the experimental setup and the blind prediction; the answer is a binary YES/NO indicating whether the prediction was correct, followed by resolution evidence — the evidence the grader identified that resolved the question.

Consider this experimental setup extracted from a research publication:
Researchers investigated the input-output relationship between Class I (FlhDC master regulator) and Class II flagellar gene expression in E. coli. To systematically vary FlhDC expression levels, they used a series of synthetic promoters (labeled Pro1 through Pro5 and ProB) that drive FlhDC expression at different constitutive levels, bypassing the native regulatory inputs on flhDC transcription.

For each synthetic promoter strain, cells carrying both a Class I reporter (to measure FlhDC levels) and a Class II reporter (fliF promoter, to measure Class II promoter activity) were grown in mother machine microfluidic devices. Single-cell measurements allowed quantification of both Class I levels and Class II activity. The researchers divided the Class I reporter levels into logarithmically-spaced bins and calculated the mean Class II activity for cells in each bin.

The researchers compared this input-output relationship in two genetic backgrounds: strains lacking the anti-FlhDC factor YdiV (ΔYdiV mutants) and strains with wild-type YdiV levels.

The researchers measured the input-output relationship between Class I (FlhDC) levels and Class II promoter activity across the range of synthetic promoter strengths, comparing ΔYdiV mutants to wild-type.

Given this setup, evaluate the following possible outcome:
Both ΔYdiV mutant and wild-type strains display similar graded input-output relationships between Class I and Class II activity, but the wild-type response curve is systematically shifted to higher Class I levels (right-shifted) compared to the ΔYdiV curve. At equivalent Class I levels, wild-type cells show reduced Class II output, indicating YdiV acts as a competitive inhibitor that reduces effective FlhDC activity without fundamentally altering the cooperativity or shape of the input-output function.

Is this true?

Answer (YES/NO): NO